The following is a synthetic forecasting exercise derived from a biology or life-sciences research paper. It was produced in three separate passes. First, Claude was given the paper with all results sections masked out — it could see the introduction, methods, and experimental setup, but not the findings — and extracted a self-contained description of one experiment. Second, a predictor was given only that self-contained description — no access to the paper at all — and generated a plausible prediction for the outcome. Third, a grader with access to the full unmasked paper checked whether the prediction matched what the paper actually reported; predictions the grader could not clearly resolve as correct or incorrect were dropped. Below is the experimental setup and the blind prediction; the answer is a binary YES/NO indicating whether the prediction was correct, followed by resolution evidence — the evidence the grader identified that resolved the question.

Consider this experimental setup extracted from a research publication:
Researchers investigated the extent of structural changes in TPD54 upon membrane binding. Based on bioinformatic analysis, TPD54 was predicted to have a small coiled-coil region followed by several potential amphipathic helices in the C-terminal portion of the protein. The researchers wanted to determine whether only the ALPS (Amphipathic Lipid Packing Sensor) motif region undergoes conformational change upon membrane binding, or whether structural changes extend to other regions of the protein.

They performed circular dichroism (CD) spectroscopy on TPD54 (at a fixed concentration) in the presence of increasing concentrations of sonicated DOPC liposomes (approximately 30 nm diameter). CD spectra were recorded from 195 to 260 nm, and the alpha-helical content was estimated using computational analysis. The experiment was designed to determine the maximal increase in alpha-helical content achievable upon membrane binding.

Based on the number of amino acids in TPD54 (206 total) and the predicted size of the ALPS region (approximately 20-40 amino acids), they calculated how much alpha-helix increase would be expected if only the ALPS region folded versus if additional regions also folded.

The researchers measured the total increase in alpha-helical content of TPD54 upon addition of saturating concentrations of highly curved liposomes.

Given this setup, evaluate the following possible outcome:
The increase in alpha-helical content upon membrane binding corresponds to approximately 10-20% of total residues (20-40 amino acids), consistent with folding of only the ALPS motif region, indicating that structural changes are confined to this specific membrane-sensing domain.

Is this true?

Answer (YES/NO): NO